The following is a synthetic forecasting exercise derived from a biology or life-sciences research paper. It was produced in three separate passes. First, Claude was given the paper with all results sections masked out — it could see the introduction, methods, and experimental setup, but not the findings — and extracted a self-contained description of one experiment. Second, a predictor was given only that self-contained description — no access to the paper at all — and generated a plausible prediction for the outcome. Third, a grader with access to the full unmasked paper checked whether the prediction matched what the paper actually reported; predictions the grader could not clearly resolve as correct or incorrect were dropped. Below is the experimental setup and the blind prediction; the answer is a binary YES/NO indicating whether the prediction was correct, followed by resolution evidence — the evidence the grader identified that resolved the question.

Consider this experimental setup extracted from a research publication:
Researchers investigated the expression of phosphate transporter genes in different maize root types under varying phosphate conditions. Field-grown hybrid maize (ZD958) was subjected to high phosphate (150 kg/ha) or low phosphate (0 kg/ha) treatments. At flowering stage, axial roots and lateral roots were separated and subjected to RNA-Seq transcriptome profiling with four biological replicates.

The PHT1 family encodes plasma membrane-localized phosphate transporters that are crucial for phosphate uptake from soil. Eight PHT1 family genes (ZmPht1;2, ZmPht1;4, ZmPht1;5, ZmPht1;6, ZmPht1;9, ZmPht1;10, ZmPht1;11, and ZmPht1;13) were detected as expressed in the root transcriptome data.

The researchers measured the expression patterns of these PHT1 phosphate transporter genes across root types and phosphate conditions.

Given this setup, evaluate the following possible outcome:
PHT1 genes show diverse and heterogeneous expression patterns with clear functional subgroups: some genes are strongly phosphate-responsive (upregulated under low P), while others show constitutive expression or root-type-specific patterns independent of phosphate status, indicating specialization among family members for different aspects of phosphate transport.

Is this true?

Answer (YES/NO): NO